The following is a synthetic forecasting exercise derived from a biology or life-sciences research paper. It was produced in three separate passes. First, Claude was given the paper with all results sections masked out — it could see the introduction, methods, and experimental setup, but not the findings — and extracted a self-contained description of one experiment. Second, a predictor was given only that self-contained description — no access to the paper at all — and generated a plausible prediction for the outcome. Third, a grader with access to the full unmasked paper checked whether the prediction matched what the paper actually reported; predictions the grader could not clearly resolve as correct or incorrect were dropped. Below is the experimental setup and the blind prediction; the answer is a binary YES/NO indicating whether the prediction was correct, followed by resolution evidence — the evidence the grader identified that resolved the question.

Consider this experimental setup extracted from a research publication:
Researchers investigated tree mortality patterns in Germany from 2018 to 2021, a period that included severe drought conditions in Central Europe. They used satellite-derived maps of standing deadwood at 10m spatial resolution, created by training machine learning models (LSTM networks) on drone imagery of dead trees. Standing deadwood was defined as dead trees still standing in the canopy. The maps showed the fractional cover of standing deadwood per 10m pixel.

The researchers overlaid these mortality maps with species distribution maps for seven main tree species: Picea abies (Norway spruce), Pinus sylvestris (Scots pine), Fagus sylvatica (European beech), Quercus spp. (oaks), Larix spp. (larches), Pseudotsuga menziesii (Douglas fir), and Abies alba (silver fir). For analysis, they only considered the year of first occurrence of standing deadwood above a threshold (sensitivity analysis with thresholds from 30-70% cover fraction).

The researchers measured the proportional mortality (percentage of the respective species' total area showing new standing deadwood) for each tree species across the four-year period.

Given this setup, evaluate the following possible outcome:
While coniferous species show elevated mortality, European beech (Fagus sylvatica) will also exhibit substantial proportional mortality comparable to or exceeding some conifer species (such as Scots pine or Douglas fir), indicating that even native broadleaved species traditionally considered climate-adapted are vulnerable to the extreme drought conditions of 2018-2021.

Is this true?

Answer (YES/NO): NO